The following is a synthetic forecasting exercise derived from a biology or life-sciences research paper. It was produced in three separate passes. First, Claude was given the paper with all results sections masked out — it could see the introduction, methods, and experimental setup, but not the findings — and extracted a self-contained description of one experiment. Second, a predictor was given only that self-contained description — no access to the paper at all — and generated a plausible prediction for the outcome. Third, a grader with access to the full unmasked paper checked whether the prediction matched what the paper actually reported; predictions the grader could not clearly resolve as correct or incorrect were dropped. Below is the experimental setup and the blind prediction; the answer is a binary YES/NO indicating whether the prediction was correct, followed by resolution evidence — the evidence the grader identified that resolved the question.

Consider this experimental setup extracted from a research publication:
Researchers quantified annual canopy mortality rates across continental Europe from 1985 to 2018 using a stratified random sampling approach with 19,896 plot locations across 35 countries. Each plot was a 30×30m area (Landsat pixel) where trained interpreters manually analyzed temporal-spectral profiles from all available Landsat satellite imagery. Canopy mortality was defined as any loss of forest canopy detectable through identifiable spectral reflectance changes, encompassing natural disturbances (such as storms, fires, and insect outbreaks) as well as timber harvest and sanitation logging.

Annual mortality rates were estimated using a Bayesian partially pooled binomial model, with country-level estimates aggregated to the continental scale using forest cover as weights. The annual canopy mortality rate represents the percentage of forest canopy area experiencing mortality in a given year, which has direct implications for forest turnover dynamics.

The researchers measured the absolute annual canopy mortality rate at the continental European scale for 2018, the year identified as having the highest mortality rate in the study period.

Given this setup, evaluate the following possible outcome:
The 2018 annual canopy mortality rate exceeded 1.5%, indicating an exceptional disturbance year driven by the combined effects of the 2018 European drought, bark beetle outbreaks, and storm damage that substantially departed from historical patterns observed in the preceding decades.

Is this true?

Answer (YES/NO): NO